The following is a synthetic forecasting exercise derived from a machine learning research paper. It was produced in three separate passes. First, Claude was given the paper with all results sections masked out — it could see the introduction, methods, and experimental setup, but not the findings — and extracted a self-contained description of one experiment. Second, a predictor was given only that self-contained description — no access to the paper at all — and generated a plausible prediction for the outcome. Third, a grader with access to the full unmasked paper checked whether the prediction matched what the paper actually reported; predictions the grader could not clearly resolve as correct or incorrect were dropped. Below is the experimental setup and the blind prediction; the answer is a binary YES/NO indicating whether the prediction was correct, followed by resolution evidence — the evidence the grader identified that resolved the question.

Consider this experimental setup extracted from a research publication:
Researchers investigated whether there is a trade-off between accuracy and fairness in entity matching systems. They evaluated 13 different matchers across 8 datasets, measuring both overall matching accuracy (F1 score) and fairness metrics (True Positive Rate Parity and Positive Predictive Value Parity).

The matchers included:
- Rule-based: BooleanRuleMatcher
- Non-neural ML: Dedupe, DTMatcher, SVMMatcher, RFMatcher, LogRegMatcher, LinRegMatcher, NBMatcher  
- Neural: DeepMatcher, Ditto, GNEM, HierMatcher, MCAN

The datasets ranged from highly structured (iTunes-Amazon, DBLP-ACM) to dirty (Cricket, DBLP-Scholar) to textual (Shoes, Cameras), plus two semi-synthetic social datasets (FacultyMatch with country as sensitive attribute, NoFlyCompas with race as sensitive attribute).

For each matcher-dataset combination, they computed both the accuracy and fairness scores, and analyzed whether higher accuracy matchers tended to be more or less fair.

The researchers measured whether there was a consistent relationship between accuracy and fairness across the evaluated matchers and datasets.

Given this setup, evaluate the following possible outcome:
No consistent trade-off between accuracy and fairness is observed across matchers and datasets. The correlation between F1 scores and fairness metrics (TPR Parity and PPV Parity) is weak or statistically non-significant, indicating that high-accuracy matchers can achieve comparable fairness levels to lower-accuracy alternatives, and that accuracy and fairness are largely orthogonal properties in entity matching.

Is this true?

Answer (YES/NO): YES